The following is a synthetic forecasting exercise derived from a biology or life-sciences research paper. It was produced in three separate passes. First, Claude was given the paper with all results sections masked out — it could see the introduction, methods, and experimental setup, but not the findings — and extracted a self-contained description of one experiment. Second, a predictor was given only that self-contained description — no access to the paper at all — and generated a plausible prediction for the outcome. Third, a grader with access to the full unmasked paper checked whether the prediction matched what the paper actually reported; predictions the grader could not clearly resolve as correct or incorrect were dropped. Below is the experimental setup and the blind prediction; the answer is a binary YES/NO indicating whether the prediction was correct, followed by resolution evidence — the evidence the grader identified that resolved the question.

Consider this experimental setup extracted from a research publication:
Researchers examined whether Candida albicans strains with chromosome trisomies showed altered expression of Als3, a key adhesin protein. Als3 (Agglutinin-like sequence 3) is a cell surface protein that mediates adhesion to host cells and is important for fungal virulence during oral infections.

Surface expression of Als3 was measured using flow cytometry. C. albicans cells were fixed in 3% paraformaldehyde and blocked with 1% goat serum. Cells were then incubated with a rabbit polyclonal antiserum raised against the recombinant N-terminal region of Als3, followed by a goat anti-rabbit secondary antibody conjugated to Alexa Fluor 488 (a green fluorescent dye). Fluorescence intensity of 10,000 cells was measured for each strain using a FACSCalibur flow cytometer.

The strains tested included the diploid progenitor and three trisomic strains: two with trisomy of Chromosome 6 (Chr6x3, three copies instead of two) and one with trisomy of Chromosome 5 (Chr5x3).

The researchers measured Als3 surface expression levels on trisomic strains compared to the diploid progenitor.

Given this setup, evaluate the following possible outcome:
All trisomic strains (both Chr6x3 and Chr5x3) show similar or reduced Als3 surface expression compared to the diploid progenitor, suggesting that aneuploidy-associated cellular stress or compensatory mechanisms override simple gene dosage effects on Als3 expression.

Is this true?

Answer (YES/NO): YES